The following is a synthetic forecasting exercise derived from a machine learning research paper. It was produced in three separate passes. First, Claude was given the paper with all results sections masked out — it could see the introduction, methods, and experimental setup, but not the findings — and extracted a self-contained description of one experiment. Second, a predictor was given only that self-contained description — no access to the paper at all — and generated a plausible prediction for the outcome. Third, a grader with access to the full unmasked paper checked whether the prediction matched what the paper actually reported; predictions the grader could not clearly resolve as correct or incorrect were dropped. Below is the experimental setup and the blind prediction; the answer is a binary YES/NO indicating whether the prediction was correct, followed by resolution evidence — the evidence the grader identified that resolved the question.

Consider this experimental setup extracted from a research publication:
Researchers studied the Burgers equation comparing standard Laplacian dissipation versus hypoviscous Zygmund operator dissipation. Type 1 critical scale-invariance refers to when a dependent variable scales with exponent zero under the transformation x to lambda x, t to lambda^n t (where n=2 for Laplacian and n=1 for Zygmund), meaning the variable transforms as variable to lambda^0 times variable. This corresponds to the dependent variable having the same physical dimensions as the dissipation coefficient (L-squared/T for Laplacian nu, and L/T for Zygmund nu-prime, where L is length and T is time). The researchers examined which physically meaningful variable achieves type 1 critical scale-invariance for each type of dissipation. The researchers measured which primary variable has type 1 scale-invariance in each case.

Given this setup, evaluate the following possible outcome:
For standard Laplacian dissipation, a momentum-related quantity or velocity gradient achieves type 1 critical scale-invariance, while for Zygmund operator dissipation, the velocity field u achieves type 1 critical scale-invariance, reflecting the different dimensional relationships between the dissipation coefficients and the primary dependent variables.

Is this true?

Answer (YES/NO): NO